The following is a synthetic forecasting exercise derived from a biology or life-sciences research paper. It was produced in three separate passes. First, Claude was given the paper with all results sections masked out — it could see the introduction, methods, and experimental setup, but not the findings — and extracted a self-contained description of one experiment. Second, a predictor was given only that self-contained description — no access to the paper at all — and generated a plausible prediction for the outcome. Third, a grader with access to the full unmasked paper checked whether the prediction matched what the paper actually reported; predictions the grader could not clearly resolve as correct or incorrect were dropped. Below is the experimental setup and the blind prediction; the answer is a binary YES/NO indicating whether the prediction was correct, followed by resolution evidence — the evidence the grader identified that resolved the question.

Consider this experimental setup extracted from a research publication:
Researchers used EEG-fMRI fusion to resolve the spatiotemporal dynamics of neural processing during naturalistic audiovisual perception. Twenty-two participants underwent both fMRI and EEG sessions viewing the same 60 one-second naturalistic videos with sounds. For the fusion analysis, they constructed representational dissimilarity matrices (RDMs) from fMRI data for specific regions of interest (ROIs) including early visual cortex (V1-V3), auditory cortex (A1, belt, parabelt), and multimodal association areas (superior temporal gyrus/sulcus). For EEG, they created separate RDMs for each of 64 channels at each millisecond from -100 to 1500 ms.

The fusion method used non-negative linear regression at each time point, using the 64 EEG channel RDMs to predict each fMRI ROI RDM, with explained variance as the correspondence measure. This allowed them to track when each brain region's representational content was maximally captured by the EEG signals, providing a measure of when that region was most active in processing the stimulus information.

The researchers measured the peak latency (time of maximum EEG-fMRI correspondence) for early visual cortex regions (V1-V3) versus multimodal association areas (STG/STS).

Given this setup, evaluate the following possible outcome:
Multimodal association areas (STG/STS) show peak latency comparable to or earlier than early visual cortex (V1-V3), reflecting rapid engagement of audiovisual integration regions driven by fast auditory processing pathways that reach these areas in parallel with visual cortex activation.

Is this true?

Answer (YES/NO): NO